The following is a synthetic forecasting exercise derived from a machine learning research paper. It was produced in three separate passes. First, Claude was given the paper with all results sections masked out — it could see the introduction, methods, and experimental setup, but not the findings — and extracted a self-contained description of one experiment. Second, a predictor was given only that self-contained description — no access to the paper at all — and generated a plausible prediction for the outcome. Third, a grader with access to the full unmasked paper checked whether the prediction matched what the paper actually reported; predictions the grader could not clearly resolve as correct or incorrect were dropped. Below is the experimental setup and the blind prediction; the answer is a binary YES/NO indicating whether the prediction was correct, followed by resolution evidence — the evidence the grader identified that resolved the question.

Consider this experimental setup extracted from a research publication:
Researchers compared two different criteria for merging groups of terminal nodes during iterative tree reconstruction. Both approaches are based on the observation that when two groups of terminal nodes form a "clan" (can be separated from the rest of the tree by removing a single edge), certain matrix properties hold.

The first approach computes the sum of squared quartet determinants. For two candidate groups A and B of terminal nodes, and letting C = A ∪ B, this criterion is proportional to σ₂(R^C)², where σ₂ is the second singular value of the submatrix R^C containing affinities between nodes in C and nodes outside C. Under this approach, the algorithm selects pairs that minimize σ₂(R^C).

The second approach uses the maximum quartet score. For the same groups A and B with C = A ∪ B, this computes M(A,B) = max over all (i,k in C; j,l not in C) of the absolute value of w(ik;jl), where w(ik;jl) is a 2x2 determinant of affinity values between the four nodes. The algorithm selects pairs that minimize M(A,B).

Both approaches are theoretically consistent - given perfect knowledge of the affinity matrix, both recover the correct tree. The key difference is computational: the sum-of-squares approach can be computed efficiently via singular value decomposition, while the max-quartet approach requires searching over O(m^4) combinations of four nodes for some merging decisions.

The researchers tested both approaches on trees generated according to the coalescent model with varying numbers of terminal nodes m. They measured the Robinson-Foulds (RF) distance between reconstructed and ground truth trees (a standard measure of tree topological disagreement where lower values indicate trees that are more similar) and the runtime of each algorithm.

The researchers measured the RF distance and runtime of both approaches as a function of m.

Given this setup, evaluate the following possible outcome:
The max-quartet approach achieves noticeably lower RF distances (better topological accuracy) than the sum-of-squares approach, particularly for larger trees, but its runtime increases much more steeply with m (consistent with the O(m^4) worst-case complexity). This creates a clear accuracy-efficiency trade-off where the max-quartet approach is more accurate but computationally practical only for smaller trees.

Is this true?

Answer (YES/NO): NO